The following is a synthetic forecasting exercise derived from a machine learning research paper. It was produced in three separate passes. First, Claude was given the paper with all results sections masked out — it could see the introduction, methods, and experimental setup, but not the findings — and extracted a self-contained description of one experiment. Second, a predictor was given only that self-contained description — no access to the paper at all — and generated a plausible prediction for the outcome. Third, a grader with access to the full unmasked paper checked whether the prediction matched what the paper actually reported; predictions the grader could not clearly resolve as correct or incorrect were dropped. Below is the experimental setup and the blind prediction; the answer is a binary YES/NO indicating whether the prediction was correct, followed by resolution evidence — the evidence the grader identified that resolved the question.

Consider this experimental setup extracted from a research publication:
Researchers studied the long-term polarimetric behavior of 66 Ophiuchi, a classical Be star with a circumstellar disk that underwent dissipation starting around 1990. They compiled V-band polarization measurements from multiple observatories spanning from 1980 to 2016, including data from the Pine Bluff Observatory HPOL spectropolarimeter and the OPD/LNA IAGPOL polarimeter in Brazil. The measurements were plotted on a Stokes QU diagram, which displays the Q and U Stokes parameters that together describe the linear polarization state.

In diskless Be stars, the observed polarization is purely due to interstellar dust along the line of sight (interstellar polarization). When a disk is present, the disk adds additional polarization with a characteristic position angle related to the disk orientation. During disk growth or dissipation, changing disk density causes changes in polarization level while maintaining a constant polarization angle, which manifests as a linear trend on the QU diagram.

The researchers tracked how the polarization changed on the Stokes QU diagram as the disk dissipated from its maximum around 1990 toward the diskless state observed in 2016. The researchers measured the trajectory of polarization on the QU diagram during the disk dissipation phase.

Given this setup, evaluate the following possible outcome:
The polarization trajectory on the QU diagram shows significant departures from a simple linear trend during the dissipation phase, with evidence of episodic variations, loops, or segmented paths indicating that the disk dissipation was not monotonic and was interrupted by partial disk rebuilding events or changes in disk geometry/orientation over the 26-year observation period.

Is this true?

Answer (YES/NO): NO